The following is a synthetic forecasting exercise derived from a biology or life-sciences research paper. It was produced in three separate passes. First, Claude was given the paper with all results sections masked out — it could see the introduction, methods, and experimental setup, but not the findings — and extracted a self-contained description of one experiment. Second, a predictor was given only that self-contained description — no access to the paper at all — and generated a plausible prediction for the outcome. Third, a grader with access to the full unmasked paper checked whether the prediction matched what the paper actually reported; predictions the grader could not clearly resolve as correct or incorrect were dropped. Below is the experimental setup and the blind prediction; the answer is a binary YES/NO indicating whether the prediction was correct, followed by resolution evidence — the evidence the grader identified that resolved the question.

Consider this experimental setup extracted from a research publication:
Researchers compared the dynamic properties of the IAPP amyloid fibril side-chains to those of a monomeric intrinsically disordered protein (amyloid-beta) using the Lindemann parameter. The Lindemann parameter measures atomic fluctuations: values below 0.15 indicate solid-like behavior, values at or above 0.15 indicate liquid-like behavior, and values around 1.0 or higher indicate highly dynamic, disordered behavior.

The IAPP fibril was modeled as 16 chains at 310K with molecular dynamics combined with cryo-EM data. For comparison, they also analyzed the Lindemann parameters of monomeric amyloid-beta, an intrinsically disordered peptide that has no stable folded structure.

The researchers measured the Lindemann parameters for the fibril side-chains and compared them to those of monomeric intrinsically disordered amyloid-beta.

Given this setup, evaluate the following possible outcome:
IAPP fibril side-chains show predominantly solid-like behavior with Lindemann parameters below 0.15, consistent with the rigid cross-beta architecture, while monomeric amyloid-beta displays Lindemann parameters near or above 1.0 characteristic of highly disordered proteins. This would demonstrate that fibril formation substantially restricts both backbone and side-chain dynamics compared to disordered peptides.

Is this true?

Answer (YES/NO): NO